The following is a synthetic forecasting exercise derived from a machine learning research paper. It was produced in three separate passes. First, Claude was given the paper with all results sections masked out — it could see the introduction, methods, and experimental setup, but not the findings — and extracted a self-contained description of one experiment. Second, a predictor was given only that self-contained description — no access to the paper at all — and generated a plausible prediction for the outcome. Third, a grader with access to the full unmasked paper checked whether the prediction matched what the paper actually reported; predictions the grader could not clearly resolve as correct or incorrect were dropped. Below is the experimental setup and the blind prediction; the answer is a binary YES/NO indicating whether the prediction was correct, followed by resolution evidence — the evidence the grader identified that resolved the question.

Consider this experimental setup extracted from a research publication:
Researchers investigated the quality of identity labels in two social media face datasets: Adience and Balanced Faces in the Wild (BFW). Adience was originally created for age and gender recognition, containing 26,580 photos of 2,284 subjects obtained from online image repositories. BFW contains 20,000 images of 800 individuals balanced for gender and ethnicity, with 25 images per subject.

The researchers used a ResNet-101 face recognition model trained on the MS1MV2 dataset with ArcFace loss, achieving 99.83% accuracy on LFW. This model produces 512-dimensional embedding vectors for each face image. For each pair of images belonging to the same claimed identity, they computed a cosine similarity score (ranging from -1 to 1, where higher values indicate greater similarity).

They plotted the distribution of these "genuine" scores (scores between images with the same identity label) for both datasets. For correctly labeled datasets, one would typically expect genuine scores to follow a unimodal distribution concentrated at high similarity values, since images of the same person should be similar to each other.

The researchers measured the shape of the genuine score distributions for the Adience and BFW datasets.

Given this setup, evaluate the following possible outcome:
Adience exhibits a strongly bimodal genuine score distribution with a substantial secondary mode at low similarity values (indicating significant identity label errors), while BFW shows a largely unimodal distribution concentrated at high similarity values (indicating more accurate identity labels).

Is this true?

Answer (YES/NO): NO